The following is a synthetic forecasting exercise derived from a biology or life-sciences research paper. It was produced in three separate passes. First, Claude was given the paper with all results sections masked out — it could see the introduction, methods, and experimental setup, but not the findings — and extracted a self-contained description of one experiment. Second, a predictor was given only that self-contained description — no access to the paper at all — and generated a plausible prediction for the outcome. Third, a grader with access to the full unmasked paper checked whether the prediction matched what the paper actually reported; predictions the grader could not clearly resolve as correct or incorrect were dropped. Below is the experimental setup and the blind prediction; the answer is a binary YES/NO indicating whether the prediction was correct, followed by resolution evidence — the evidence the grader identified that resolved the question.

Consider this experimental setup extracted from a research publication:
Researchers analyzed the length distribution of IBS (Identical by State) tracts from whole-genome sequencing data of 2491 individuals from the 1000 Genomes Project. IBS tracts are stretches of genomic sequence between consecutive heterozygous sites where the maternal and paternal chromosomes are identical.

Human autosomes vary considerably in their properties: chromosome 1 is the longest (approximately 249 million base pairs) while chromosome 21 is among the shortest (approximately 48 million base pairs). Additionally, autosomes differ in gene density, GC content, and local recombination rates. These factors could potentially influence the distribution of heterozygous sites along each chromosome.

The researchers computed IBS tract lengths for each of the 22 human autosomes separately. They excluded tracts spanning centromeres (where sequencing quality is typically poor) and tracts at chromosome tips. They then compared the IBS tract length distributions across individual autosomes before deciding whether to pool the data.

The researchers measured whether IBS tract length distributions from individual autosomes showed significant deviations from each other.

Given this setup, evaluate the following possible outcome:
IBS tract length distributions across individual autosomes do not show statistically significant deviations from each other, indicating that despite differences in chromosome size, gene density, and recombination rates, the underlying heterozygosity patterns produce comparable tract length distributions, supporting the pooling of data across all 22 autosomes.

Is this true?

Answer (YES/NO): YES